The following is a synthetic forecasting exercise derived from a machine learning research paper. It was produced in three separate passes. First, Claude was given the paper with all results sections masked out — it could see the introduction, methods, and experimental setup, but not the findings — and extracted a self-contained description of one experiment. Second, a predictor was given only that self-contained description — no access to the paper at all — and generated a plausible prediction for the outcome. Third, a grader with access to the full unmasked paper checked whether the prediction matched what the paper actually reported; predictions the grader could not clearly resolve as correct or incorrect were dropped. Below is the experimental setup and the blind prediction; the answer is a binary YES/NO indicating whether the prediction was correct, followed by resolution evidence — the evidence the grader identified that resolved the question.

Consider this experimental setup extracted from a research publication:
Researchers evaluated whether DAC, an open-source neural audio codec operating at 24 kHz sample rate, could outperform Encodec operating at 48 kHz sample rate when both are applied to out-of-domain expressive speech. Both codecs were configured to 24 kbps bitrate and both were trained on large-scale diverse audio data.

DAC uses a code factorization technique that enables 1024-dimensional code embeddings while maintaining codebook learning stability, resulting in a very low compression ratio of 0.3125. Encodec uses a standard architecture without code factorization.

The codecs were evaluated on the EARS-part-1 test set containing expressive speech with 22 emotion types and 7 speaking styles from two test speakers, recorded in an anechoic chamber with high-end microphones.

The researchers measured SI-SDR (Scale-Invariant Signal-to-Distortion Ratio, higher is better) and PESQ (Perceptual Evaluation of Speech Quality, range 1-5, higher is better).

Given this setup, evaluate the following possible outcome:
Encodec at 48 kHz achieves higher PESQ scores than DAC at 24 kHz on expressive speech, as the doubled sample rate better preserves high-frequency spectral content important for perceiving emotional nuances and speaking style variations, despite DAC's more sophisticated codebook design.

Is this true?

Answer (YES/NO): NO